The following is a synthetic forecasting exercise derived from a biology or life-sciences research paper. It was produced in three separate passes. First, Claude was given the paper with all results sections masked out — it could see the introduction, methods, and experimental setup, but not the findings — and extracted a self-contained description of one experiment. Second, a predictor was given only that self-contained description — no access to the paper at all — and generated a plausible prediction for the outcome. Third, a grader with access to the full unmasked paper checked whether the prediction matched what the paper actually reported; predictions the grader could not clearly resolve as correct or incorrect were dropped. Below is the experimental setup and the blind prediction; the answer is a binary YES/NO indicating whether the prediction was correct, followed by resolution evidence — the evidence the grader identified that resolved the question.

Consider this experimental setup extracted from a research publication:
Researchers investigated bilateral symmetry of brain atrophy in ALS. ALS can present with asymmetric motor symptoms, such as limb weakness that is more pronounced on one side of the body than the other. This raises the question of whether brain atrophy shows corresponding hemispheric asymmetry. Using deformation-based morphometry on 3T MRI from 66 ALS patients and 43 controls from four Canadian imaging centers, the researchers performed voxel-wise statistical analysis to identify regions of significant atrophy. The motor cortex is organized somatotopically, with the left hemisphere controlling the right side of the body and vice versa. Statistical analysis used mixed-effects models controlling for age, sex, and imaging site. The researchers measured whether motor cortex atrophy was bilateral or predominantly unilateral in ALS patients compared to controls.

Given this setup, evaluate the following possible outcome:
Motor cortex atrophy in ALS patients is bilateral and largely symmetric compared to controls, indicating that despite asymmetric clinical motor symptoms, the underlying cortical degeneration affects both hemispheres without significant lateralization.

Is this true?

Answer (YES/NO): YES